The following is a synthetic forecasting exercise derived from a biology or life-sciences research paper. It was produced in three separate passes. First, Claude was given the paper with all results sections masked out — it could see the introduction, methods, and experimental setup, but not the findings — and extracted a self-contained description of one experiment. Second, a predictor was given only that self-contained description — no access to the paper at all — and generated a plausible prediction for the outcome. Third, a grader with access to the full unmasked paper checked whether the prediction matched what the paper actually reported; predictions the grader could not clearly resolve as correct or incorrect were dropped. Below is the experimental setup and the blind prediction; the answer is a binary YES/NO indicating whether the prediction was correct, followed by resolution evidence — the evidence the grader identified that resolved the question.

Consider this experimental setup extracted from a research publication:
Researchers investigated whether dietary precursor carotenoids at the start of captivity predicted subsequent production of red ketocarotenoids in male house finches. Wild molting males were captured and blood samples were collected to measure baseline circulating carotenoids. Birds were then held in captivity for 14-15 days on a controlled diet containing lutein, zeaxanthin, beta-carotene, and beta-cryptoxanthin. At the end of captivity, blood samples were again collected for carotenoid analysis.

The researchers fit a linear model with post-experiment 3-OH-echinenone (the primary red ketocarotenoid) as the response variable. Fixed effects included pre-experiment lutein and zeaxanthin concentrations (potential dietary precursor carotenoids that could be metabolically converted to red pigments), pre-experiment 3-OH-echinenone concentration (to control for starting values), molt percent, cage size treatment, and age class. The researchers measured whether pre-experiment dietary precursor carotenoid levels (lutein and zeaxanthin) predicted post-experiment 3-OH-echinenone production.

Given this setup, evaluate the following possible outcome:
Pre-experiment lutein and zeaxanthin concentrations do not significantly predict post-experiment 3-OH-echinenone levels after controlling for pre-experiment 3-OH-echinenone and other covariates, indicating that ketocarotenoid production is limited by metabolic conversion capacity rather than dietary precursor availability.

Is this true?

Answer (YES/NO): YES